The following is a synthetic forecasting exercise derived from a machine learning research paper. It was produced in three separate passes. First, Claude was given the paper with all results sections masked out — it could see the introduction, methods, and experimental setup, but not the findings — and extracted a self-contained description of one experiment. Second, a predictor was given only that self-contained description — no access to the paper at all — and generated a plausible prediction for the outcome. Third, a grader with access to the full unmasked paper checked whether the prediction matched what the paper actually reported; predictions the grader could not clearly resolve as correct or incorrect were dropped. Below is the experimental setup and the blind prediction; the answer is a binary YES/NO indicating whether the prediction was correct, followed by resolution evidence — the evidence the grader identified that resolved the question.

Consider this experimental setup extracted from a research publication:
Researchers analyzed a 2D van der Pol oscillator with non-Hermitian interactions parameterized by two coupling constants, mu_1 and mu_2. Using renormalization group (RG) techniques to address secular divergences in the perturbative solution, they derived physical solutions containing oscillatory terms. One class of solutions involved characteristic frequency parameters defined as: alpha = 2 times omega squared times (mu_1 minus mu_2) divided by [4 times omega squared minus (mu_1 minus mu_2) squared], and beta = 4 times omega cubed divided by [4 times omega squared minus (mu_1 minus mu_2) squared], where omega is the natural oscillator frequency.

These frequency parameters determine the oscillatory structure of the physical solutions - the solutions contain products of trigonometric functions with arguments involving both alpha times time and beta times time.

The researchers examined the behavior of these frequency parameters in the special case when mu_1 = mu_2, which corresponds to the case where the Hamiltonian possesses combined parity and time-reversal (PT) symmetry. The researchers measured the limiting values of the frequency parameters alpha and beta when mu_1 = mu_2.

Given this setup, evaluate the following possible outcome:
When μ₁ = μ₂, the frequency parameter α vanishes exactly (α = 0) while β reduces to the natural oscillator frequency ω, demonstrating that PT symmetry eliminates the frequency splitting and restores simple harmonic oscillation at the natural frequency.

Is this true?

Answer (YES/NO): YES